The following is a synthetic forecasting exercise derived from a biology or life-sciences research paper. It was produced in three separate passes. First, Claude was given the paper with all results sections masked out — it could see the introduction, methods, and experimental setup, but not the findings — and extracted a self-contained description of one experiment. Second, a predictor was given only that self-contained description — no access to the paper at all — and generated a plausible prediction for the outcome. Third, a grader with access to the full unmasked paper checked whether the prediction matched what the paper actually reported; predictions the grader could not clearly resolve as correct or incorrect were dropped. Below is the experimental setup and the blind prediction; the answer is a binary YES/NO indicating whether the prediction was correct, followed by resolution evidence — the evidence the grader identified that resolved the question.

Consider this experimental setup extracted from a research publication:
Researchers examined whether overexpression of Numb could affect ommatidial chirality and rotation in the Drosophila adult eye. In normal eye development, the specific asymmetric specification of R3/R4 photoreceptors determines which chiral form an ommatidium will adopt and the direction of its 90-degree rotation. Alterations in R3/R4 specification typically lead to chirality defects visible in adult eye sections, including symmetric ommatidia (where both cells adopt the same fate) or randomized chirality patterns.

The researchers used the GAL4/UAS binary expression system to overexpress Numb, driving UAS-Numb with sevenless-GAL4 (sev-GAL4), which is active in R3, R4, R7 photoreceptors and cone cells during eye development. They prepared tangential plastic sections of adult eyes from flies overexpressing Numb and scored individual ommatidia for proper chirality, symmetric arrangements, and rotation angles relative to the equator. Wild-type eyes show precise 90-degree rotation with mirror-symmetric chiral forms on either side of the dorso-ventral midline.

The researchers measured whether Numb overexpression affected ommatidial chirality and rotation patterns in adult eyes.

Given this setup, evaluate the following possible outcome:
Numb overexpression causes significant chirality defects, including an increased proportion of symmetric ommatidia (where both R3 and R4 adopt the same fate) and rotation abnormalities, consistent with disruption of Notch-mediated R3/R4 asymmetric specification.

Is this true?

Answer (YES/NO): NO